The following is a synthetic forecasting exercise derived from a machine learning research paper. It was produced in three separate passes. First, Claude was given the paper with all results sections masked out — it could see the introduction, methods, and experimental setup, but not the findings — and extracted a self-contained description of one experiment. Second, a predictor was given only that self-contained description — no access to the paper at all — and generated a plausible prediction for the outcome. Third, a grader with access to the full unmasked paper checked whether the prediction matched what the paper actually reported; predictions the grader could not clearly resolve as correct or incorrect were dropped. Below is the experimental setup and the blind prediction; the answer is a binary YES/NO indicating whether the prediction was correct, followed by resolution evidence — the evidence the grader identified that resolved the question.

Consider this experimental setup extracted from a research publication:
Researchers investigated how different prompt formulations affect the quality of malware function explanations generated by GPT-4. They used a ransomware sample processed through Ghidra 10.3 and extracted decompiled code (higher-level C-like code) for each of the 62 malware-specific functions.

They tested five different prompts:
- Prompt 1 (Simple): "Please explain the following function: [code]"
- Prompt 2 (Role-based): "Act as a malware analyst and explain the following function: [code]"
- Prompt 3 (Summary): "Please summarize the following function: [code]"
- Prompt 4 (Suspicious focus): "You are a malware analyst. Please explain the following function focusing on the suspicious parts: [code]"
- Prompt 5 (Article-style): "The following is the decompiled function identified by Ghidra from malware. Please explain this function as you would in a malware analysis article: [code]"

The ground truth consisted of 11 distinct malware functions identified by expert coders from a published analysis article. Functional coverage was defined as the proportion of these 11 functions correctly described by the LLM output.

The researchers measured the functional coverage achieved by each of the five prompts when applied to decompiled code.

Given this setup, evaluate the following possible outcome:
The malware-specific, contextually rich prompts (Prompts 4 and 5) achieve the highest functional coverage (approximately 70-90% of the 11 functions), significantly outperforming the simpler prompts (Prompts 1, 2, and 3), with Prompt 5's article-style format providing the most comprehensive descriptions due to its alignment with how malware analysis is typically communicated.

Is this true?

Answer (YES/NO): NO